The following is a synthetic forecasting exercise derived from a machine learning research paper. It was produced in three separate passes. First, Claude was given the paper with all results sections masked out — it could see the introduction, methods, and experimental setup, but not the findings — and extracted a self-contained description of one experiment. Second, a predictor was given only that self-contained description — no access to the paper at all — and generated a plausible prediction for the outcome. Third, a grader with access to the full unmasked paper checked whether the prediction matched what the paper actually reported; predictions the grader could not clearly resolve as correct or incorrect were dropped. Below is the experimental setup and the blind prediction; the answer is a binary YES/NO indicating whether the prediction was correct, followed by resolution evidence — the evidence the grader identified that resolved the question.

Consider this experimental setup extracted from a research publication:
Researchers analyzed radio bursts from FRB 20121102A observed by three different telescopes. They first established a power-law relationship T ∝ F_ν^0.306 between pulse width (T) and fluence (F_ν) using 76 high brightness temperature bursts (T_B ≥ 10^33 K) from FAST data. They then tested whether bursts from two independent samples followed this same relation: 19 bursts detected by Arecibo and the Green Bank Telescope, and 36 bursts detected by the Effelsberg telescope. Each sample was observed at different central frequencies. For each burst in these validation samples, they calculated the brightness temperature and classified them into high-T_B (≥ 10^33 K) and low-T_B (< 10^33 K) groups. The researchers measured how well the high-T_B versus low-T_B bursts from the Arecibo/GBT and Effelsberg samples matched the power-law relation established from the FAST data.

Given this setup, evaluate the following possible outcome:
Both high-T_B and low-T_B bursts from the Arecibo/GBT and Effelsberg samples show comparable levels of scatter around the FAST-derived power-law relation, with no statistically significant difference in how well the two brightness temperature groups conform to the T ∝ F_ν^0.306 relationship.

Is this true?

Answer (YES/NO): NO